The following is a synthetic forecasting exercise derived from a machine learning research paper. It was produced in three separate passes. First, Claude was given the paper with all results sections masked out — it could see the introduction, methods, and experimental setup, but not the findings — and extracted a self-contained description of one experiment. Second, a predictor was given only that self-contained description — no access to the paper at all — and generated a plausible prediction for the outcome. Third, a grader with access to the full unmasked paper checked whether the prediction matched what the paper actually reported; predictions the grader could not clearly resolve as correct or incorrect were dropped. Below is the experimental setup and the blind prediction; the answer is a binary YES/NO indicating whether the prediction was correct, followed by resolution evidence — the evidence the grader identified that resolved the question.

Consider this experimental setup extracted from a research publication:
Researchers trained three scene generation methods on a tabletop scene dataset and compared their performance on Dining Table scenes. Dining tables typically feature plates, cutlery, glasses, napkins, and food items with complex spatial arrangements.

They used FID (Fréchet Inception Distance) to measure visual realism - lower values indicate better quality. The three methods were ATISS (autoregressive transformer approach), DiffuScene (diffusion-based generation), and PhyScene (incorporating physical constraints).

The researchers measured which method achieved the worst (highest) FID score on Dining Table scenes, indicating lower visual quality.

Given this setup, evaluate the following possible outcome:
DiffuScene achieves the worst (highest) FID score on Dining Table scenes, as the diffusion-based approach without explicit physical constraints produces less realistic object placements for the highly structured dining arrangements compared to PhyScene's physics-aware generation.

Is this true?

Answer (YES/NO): NO